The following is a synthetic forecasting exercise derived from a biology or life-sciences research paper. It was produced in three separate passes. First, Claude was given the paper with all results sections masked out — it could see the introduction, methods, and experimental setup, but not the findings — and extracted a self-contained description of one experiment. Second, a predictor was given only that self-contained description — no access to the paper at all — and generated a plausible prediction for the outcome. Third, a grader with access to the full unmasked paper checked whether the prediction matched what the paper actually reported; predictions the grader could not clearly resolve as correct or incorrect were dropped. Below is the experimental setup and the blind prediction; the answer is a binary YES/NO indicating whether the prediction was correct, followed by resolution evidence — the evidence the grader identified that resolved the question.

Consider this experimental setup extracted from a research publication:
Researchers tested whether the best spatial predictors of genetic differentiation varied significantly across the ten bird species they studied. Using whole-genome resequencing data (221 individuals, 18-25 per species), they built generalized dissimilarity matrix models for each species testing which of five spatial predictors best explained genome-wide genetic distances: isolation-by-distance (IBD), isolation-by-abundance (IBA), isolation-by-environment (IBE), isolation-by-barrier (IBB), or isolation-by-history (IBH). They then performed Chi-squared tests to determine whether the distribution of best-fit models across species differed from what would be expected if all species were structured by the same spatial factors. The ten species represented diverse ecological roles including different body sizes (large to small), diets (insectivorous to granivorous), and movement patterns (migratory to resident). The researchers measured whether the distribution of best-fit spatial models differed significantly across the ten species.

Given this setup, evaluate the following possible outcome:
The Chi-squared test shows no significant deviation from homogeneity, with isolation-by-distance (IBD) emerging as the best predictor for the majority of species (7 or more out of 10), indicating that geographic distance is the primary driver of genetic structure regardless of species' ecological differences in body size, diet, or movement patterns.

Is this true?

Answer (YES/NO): NO